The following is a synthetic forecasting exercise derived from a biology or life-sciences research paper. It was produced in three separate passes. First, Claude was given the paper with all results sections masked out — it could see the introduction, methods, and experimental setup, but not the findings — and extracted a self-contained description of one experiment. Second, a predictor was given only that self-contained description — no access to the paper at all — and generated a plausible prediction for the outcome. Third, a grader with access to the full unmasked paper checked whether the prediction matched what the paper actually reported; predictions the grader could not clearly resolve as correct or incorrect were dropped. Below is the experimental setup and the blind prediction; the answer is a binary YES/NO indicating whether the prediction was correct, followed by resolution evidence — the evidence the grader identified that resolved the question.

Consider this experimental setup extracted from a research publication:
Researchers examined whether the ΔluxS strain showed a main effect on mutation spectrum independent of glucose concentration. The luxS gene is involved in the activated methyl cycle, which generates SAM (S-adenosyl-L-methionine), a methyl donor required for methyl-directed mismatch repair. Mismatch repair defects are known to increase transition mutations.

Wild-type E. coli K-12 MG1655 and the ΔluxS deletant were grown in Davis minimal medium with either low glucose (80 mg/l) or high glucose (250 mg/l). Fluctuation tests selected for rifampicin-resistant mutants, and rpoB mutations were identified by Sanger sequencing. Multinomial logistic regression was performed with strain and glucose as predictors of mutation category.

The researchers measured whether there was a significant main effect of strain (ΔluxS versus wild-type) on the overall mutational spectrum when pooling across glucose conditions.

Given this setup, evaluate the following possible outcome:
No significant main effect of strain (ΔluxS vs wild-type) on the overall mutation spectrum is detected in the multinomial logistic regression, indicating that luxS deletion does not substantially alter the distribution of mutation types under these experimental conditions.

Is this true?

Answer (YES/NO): NO